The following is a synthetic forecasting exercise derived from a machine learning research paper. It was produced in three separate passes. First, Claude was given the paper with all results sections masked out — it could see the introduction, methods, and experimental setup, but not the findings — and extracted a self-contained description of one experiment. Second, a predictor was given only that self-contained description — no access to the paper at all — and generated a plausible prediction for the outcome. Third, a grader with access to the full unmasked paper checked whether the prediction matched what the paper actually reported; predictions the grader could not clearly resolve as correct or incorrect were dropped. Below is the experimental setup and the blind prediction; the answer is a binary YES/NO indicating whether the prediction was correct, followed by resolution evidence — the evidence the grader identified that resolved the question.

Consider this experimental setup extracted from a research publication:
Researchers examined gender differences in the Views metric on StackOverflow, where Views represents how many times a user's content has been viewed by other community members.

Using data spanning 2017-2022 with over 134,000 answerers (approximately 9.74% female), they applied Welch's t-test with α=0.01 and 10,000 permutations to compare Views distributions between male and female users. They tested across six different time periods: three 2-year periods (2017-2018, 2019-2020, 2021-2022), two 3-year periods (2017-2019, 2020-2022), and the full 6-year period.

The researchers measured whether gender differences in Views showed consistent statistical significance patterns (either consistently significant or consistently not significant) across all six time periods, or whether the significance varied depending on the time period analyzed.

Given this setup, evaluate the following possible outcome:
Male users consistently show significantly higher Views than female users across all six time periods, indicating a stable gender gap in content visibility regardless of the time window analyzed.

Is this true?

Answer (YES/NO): NO